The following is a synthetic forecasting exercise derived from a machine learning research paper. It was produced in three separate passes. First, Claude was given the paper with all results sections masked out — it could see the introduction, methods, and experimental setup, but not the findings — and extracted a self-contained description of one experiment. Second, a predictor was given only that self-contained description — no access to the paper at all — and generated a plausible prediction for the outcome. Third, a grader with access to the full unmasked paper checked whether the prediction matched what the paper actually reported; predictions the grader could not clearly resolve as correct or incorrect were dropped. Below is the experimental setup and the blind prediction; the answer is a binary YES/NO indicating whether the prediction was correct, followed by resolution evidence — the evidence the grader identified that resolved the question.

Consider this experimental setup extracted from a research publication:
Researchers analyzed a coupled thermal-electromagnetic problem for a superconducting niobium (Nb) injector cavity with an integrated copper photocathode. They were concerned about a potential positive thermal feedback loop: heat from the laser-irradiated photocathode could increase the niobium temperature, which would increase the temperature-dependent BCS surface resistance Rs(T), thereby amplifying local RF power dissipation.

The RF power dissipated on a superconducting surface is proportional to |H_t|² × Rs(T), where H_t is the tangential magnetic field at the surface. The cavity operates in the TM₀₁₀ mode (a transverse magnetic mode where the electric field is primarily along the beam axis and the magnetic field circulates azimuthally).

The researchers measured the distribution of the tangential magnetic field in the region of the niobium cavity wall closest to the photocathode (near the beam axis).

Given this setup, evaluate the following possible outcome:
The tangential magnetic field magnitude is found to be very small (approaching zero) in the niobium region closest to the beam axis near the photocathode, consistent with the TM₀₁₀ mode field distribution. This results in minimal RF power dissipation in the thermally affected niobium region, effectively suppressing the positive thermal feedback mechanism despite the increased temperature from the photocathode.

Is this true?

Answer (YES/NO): YES